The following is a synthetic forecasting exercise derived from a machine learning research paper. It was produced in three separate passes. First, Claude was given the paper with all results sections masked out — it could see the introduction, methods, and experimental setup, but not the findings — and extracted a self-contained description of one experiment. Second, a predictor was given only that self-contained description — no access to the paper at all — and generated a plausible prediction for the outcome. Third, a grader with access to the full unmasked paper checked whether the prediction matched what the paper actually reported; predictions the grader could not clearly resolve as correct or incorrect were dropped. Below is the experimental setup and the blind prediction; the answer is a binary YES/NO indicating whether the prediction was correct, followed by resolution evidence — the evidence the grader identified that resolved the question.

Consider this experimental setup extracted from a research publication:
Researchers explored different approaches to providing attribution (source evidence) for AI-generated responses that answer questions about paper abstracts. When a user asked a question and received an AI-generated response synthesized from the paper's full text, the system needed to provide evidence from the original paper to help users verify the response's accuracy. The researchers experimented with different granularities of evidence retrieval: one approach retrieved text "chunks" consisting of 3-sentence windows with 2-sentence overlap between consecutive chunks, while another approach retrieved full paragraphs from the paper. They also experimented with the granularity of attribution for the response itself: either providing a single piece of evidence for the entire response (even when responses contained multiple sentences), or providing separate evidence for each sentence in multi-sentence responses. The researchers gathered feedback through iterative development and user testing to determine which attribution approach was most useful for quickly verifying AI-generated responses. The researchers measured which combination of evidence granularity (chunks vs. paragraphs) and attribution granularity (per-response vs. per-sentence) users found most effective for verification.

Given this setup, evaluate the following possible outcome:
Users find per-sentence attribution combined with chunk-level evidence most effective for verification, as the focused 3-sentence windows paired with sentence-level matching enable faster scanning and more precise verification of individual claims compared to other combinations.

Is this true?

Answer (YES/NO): NO